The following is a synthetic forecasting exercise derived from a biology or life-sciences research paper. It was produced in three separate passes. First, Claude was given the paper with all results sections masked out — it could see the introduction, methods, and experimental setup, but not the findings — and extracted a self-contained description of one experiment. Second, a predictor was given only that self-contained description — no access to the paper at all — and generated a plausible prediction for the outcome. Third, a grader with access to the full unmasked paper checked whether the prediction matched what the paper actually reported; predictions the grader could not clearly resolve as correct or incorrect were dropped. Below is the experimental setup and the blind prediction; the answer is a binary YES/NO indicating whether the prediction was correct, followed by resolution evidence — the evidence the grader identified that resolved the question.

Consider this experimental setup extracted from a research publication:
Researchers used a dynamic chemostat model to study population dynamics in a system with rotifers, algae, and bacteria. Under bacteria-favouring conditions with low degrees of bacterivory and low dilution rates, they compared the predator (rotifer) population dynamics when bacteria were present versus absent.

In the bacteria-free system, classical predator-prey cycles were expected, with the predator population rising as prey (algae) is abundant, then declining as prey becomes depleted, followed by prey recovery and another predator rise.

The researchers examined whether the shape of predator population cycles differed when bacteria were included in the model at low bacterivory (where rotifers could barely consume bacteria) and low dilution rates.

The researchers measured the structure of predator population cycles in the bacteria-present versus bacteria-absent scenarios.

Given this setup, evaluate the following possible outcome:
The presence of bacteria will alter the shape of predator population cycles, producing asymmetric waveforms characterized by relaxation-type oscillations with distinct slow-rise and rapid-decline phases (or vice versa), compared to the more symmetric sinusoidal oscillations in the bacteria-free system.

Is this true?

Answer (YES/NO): NO